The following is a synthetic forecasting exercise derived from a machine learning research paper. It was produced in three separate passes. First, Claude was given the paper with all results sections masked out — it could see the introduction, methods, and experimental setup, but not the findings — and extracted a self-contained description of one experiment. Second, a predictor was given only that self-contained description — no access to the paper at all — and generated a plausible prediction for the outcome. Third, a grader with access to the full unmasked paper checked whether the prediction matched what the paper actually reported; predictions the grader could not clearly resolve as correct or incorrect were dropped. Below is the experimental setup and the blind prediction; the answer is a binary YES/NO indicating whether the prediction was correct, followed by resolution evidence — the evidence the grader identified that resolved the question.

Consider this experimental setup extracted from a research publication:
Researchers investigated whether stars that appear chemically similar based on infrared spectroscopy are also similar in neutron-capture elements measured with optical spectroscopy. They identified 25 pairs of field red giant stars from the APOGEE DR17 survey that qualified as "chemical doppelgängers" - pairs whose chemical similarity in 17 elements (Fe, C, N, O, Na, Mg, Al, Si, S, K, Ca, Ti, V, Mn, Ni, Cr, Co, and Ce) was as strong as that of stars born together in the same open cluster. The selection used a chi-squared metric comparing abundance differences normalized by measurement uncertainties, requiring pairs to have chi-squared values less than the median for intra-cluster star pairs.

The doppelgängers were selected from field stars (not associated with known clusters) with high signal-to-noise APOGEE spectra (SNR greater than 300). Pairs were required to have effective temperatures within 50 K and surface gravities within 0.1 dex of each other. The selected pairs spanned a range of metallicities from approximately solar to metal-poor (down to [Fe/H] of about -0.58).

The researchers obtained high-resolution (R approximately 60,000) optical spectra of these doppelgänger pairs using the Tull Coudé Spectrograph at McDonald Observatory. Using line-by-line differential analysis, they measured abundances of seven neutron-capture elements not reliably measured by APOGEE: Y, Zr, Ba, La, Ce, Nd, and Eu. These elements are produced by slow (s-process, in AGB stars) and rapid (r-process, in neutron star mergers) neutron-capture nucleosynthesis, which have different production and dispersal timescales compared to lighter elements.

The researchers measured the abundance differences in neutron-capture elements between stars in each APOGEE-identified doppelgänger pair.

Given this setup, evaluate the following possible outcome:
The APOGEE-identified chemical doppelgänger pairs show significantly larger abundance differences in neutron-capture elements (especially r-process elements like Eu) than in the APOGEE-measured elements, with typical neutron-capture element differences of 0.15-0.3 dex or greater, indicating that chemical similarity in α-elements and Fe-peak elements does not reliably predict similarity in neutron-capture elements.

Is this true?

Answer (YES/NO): NO